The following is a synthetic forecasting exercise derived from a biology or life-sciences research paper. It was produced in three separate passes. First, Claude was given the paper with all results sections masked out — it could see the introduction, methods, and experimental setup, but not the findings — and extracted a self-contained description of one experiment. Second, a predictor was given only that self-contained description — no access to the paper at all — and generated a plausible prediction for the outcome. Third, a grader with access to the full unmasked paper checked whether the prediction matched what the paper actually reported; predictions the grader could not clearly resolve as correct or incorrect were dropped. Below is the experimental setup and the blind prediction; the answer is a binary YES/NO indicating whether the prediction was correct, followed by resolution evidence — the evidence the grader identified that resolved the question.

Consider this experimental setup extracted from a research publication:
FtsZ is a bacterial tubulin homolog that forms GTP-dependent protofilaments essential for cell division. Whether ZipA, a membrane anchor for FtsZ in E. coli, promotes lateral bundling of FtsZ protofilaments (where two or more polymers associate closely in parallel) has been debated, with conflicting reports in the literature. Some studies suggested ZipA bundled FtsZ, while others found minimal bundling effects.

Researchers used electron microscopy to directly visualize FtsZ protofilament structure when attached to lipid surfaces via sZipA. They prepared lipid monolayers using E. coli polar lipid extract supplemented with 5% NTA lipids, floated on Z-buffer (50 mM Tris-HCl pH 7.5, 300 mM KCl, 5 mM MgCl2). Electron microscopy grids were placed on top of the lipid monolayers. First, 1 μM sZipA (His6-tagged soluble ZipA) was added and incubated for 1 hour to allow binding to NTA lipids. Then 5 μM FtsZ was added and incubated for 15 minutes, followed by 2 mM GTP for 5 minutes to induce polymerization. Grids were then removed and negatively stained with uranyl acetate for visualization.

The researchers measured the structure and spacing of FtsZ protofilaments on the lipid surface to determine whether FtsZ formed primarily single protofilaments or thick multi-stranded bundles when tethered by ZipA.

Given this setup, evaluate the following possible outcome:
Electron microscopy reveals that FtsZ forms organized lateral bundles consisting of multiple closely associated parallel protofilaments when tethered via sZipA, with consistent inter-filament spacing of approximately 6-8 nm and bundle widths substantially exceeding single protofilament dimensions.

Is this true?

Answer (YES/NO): NO